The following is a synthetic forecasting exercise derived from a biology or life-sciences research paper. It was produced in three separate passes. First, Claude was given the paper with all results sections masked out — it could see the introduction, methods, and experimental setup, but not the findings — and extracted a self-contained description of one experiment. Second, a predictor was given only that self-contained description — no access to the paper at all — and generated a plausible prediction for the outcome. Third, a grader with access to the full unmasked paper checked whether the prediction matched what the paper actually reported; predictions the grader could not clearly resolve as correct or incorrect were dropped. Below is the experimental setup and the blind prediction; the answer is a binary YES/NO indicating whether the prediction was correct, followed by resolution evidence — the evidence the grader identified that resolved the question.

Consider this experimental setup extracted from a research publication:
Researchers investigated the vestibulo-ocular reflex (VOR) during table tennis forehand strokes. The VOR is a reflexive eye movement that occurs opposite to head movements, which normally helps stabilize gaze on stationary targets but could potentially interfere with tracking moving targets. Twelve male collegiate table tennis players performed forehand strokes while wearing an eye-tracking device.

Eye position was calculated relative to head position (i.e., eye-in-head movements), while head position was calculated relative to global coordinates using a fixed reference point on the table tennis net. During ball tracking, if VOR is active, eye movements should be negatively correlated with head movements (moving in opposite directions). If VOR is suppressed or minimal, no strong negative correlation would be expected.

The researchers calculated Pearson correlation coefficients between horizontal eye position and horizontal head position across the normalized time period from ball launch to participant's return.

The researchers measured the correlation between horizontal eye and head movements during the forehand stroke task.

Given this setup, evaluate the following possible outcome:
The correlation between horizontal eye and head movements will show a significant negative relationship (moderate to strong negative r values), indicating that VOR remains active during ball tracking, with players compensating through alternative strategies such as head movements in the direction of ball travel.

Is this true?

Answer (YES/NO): NO